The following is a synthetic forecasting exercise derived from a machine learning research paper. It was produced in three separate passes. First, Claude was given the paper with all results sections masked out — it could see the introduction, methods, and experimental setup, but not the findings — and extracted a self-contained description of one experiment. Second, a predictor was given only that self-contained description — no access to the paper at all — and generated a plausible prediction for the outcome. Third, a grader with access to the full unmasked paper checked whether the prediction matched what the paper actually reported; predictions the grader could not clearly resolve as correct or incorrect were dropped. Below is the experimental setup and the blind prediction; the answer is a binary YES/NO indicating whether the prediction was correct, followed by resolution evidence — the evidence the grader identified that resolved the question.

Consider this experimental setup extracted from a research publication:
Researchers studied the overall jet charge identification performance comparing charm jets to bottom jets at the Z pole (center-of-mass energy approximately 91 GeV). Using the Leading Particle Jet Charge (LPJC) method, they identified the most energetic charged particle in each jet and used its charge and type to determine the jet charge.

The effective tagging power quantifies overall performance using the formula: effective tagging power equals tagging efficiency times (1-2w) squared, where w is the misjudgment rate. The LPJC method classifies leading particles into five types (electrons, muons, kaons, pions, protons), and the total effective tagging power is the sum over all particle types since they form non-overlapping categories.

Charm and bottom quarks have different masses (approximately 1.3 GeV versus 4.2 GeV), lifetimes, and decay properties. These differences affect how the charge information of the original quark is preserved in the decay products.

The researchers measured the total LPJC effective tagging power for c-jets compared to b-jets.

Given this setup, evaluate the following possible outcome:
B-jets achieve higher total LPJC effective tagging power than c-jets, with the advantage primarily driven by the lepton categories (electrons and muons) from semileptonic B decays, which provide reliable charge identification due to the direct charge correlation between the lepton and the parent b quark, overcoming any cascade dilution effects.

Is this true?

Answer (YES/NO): NO